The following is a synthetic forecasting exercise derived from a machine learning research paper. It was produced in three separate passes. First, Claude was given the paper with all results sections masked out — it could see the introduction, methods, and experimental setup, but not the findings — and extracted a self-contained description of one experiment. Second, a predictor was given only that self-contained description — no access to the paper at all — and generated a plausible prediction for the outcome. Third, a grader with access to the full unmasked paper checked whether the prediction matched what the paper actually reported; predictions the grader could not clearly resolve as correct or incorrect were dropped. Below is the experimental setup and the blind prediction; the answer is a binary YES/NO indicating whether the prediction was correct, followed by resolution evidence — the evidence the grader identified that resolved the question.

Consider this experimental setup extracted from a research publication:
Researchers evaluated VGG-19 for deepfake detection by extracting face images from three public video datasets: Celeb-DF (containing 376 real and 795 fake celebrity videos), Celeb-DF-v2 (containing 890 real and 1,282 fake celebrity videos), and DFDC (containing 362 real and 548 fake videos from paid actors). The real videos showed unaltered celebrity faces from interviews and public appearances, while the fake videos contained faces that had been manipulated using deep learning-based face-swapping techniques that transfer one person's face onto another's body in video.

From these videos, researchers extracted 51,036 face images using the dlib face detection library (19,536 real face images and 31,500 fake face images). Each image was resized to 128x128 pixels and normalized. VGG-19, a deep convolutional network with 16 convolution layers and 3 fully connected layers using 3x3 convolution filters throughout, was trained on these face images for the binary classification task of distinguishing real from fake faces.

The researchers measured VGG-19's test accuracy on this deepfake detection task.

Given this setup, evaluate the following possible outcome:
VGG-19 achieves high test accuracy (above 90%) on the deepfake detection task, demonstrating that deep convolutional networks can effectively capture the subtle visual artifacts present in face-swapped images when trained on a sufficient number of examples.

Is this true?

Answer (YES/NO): NO